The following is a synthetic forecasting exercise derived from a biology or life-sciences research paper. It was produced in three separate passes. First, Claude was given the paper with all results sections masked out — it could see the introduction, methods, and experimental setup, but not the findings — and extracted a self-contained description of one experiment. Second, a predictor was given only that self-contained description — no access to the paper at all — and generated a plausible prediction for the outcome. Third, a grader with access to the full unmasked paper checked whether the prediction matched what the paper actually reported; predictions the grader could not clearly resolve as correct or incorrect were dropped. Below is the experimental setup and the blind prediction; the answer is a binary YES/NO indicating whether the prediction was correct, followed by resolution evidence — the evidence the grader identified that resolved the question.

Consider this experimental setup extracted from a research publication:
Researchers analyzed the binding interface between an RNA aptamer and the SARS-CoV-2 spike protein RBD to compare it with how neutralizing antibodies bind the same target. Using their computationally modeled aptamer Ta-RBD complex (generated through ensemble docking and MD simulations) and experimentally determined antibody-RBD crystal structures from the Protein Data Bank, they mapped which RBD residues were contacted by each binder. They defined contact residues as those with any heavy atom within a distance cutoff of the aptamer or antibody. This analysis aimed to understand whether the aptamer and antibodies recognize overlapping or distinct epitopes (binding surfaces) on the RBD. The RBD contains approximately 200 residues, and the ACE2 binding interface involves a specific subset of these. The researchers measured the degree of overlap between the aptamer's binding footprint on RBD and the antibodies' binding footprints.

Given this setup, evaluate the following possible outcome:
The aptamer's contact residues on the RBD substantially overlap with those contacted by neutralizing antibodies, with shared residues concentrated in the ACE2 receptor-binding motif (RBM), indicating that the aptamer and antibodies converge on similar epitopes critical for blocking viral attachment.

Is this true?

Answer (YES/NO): YES